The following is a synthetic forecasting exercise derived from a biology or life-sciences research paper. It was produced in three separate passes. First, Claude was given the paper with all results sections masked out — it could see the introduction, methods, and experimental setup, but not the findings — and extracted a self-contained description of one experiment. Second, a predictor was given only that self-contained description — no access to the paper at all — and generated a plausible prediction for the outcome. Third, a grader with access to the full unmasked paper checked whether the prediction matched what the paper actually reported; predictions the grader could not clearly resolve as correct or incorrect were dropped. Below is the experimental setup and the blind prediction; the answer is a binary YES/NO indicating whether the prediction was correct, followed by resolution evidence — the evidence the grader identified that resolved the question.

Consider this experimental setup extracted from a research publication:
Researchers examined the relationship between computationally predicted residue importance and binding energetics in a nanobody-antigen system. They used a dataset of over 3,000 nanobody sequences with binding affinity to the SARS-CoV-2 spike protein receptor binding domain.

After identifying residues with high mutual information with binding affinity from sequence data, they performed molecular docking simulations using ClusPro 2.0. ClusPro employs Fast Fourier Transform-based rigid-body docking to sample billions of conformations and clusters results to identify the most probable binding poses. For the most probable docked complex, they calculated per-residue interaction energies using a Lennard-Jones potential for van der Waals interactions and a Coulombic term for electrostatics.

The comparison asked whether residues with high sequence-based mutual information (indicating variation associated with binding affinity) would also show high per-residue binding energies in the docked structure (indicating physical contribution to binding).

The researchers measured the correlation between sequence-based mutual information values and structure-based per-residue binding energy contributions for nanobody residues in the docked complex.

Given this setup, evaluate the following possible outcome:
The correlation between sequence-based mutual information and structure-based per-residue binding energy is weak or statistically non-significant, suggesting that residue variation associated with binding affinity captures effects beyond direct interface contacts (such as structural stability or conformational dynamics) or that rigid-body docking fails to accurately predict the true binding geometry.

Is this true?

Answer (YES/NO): NO